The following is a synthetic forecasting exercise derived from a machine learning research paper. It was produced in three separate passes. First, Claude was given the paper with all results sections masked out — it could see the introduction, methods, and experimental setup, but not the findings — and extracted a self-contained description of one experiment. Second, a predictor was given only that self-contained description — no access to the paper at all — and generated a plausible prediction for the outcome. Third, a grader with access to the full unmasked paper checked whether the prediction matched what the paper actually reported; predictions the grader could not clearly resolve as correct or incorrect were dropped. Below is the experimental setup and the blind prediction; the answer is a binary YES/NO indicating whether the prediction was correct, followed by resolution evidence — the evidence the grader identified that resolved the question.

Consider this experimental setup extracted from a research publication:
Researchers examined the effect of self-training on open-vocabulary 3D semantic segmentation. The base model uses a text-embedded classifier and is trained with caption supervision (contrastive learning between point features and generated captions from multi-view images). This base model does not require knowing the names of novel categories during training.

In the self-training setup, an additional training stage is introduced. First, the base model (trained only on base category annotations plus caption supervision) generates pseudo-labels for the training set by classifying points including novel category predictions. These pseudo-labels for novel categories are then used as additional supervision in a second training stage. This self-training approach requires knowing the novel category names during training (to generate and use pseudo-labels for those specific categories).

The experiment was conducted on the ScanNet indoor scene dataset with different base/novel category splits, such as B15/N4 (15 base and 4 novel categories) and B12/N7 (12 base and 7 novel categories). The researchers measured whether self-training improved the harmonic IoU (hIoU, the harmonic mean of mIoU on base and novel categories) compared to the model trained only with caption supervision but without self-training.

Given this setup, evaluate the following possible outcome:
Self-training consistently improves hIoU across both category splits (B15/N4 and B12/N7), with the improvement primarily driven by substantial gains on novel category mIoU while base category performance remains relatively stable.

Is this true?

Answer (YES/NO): YES